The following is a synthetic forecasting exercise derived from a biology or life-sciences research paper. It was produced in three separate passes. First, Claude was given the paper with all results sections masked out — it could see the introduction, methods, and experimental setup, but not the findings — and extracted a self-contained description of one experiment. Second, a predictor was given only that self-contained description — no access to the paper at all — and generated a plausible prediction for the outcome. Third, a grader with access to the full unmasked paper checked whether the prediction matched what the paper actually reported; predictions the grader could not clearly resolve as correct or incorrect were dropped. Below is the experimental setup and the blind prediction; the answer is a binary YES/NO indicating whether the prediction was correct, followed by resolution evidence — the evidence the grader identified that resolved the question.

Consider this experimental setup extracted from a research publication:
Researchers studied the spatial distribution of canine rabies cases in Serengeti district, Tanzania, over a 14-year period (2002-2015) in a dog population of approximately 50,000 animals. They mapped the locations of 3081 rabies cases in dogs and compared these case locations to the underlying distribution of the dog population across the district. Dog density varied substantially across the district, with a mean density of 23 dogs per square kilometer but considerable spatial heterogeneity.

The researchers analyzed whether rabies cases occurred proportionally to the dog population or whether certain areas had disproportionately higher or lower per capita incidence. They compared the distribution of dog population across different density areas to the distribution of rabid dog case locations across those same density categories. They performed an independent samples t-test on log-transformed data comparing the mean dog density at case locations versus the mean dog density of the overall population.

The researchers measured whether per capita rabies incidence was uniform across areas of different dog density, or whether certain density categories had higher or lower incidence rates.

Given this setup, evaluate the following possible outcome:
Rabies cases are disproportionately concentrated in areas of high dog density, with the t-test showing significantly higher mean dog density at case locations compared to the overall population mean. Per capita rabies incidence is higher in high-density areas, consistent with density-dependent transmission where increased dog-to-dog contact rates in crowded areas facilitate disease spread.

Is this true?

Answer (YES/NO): NO